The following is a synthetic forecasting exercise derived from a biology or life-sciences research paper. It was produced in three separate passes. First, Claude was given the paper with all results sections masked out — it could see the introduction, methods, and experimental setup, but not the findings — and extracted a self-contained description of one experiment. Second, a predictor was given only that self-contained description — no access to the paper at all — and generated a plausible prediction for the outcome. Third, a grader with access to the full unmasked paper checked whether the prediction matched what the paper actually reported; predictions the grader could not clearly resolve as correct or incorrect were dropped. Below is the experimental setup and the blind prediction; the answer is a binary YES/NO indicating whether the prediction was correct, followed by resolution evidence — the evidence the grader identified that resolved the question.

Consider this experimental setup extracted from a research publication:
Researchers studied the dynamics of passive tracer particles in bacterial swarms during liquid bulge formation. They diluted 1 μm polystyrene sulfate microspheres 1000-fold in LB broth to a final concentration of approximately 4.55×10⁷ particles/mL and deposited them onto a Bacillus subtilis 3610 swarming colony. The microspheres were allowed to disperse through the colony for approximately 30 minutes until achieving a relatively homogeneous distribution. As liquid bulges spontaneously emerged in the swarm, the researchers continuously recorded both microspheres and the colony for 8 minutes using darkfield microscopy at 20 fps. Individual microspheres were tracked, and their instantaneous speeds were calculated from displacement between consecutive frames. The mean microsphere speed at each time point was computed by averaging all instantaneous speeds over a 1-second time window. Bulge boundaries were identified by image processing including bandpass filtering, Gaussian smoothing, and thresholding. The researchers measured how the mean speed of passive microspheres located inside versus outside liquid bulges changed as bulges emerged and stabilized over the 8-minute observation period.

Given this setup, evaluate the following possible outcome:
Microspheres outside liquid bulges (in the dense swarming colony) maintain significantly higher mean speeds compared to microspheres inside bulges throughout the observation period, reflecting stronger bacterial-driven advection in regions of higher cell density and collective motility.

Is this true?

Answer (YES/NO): NO